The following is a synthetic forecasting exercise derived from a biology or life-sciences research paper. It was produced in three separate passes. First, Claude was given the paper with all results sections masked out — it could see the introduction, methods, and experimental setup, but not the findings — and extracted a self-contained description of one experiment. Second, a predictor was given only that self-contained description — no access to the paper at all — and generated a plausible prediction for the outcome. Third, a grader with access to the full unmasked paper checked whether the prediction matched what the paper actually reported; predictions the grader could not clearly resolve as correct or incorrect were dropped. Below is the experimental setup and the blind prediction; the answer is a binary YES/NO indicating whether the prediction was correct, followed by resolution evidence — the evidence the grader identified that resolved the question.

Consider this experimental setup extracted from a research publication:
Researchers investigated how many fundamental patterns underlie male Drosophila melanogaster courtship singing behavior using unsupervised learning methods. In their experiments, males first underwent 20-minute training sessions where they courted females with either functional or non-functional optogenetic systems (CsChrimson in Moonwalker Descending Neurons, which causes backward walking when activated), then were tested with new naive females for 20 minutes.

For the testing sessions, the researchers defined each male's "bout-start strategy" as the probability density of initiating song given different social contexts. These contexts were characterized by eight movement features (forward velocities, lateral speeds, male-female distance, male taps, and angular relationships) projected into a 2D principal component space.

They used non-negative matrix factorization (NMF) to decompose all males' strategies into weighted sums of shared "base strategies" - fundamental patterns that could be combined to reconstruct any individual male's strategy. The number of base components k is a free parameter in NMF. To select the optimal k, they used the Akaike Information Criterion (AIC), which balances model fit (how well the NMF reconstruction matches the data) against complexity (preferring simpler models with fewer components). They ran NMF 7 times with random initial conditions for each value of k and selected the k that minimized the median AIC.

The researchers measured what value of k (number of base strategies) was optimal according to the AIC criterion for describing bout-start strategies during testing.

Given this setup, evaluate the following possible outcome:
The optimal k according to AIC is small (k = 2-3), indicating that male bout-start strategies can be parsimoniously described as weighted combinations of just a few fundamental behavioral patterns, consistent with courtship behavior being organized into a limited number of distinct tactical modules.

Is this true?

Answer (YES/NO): NO